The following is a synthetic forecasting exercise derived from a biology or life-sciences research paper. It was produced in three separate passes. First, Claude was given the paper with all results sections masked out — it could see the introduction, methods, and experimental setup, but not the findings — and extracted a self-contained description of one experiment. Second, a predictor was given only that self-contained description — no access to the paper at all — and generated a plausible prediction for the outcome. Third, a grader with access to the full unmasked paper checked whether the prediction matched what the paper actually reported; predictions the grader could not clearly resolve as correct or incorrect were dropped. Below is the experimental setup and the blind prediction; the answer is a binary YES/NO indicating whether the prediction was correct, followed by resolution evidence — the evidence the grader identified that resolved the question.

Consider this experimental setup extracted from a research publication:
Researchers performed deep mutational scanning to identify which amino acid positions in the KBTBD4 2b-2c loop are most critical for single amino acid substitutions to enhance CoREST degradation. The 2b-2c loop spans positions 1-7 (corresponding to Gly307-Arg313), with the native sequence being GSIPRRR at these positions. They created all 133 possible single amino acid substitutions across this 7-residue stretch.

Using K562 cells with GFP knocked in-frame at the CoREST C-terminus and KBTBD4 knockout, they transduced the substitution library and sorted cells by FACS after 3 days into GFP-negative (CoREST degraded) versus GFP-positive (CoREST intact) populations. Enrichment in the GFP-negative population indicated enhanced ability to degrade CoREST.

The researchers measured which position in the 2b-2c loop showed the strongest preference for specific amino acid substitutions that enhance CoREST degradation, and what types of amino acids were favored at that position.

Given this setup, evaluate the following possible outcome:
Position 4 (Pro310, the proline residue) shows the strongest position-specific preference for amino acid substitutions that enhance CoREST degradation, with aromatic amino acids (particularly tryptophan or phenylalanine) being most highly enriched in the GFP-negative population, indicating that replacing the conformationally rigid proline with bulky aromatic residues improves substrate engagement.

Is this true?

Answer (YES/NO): NO